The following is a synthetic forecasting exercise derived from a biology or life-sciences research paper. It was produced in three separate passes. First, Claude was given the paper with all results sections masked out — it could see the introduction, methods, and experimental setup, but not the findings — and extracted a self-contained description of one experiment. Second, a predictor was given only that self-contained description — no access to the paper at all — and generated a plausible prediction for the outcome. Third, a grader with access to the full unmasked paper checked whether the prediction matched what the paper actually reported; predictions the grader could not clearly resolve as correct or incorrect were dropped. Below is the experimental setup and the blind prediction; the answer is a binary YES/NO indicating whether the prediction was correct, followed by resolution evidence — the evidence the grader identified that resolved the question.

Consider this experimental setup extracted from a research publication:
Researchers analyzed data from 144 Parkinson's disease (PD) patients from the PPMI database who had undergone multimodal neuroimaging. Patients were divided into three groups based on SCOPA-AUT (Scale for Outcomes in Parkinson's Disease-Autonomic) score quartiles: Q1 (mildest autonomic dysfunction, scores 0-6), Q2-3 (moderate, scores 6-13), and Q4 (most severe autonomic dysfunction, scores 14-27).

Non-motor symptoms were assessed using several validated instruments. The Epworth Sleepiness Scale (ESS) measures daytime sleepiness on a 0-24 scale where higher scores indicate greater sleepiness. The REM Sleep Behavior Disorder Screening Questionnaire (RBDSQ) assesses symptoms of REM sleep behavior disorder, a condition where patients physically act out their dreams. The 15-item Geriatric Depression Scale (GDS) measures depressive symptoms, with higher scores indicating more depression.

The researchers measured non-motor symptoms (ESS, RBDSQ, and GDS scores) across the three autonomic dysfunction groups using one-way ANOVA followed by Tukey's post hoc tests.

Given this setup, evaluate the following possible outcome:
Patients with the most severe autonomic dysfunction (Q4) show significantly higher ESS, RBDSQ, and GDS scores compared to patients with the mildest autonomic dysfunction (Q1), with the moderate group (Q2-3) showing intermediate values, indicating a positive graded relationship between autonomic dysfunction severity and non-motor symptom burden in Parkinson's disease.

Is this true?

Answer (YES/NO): NO